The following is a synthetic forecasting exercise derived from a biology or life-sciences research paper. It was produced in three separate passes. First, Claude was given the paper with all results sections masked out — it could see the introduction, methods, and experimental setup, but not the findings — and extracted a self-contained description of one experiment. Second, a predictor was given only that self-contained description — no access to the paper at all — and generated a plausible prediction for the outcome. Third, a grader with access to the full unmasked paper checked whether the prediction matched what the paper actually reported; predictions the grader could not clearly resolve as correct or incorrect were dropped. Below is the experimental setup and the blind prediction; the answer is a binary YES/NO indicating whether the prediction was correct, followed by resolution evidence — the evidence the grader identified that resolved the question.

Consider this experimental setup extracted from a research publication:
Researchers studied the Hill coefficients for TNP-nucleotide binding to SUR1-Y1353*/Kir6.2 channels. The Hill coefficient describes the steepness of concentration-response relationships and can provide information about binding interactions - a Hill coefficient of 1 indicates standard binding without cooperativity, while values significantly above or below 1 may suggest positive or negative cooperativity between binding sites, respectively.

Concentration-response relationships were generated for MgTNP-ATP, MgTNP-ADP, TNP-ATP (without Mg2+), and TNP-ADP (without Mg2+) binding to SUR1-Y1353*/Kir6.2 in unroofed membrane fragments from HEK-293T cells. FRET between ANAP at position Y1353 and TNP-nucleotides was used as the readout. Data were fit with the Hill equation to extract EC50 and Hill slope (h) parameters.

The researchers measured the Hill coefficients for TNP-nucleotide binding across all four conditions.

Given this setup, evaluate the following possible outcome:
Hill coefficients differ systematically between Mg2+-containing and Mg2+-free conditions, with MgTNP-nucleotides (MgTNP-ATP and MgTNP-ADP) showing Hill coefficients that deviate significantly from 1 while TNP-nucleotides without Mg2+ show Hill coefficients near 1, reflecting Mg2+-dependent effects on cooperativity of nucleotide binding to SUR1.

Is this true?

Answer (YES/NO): NO